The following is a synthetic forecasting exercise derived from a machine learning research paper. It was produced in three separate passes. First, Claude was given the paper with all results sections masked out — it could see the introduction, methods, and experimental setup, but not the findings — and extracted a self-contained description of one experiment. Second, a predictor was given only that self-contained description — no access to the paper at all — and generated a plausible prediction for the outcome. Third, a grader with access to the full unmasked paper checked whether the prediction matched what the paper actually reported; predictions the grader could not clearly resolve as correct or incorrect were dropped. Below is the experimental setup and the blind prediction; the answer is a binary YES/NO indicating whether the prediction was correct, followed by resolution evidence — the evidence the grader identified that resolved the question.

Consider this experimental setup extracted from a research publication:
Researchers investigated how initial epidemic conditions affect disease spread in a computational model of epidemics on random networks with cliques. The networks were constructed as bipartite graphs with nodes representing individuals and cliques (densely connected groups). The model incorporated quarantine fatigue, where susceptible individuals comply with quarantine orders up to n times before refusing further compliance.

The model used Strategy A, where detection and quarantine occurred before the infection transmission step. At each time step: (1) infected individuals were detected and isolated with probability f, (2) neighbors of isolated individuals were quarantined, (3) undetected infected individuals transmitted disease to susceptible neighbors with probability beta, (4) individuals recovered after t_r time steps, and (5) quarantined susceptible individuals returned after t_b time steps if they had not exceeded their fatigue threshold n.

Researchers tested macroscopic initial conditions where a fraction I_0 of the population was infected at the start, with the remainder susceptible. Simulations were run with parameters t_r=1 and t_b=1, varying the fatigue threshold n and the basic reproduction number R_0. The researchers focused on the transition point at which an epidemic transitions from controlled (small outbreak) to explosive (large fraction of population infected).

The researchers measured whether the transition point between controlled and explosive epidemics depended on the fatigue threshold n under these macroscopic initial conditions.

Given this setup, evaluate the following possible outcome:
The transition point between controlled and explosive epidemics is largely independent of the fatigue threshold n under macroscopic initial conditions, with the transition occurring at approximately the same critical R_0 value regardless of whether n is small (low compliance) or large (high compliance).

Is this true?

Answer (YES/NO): NO